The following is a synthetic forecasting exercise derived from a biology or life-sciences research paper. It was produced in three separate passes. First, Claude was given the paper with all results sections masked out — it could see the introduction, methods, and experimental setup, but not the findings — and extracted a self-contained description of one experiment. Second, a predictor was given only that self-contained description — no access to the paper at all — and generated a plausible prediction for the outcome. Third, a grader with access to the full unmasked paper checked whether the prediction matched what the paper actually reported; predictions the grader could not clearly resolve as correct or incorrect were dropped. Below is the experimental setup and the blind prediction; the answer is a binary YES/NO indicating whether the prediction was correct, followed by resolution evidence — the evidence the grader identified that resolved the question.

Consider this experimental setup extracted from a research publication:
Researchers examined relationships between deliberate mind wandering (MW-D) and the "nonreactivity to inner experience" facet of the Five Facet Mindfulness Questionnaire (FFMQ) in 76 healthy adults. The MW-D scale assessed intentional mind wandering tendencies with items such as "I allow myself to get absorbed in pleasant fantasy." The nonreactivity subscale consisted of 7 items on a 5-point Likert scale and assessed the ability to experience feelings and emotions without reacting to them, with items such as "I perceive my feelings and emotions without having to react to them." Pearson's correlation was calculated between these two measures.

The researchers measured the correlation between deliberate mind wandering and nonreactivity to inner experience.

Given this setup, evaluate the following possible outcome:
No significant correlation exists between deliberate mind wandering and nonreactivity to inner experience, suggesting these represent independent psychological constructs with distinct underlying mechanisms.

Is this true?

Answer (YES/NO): YES